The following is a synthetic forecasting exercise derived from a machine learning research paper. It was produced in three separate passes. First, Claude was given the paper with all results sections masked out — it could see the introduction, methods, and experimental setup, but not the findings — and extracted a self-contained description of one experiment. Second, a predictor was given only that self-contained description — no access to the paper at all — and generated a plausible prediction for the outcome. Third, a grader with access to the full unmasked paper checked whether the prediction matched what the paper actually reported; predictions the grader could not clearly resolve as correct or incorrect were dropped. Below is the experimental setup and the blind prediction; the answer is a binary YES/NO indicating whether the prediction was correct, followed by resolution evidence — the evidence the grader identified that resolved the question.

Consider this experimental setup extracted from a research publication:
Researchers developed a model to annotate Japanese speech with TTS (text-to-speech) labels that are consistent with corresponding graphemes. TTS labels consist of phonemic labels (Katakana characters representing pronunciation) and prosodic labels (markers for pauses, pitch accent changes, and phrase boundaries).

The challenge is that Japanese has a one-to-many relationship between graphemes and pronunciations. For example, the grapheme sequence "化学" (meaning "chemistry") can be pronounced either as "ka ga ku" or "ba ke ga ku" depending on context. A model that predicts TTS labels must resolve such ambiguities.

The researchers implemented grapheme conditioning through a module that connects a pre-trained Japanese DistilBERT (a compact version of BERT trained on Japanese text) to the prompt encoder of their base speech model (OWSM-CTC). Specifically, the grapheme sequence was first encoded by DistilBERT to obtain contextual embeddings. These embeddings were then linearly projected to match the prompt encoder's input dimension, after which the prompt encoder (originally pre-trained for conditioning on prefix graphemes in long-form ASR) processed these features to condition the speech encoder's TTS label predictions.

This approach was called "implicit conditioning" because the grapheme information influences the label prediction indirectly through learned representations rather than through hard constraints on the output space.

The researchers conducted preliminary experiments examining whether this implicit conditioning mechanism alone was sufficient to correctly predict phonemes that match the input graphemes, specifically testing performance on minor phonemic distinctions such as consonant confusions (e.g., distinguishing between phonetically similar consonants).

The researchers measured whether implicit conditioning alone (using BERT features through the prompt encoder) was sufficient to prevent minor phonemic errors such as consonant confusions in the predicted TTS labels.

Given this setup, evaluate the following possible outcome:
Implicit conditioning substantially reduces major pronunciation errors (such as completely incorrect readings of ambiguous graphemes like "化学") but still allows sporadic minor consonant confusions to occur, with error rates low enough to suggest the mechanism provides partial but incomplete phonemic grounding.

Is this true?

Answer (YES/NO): NO